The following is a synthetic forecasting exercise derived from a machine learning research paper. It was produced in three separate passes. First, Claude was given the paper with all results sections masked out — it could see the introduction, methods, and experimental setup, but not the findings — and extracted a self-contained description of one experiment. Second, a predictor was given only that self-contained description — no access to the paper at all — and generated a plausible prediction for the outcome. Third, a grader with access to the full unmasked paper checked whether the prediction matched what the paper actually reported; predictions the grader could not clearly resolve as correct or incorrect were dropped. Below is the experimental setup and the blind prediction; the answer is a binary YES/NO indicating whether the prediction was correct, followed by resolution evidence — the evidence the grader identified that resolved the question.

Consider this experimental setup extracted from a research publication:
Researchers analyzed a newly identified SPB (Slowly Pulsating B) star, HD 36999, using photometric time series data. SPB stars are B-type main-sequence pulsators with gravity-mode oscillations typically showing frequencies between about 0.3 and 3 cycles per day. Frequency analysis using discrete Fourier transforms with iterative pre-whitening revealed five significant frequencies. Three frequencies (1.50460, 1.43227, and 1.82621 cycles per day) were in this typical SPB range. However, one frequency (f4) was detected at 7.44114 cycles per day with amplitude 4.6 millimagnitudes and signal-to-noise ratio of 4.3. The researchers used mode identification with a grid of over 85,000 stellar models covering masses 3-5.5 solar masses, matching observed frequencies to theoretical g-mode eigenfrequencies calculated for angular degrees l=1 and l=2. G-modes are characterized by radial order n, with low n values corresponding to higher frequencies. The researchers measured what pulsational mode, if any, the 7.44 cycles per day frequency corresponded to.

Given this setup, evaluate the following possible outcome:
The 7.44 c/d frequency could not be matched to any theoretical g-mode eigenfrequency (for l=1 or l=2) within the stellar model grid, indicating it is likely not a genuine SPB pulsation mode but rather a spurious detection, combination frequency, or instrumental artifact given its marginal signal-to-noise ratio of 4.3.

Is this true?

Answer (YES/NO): NO